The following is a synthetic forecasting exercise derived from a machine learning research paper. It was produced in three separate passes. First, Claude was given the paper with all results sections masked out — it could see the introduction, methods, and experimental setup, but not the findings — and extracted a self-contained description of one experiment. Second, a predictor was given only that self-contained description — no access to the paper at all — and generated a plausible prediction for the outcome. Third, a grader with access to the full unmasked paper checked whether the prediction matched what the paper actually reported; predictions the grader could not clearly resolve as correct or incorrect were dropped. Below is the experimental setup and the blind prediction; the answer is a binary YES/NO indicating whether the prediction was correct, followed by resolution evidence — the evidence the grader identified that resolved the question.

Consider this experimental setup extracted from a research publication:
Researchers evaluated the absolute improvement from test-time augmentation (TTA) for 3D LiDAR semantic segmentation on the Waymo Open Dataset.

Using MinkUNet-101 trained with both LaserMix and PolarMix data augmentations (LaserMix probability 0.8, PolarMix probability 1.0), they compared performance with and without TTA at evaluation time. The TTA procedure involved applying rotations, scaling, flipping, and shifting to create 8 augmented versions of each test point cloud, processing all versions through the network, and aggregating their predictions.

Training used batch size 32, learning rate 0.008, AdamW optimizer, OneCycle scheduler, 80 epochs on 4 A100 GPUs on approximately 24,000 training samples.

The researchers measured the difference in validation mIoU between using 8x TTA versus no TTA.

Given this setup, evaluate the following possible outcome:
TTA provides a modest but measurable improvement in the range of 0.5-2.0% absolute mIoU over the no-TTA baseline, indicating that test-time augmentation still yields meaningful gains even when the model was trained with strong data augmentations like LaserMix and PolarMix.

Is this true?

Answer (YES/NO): YES